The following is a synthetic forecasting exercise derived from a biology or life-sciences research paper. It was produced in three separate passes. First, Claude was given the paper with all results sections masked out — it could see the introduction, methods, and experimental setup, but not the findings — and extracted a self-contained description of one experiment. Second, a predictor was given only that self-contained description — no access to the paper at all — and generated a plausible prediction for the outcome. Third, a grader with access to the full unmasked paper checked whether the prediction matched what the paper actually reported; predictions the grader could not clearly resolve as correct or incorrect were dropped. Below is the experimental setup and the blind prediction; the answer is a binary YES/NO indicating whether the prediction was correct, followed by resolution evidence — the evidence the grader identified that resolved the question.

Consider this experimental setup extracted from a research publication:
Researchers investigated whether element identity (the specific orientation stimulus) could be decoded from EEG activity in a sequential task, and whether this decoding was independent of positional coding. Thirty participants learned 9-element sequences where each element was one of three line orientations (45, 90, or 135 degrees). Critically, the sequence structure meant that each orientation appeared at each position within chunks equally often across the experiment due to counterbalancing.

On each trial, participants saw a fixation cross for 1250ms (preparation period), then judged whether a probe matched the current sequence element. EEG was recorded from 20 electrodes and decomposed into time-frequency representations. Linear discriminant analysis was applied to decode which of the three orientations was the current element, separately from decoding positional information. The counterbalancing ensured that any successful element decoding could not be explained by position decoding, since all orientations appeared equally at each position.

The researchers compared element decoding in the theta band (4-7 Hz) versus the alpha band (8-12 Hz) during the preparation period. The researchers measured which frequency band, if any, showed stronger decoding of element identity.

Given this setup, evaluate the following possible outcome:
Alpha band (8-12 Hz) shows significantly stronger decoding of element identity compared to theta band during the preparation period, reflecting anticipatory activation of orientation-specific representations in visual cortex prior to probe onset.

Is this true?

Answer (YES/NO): YES